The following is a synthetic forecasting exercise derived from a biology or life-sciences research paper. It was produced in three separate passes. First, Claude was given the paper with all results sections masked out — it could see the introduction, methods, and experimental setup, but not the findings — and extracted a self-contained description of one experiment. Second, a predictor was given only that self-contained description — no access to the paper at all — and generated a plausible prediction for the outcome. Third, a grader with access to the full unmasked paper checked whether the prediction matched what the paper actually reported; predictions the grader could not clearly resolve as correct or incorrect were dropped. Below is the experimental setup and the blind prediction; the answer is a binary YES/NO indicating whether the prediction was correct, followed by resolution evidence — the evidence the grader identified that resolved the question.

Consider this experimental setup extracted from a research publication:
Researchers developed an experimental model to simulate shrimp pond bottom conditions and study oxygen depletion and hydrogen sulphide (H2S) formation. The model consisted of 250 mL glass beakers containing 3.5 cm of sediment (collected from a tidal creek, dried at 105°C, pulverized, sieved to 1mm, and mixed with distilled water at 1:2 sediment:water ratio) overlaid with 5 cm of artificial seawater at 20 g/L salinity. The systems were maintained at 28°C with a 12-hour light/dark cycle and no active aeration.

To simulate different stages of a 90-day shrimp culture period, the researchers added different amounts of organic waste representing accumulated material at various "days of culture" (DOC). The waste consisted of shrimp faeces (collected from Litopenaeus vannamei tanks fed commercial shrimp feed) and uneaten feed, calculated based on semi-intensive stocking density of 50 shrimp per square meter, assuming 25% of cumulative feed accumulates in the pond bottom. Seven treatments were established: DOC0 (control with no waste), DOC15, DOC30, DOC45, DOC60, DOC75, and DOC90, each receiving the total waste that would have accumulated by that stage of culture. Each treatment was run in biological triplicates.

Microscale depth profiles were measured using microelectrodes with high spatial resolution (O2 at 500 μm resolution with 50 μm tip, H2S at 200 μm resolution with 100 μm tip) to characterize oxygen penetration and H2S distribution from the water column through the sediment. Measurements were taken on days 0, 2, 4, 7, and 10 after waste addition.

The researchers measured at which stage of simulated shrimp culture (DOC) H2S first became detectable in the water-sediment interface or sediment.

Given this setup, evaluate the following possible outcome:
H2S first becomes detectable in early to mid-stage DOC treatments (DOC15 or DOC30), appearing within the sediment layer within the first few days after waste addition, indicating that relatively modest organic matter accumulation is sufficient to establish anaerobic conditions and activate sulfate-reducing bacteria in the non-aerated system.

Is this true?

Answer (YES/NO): NO